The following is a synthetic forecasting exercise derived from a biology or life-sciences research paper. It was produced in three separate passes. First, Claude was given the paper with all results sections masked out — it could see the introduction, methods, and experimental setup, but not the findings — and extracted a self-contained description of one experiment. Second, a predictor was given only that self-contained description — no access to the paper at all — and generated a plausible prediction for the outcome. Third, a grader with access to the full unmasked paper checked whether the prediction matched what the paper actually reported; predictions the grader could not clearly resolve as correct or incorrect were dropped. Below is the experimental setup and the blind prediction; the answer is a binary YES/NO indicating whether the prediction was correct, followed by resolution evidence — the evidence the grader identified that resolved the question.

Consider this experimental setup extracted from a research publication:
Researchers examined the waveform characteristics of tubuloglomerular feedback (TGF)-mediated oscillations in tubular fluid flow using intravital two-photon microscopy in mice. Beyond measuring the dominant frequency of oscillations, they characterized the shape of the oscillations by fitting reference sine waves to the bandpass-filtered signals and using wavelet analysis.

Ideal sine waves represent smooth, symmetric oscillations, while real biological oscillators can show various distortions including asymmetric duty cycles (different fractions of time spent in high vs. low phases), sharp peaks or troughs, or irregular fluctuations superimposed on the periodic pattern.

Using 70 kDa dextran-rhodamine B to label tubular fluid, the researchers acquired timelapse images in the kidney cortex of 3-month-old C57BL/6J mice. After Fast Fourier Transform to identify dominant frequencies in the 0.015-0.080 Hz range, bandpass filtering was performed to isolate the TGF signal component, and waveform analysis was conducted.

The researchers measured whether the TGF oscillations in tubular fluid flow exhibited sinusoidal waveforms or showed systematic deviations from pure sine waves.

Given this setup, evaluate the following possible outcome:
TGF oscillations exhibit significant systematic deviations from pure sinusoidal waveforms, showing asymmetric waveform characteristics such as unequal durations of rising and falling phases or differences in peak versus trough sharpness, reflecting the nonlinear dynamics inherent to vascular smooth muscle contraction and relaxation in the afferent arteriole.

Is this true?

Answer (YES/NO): YES